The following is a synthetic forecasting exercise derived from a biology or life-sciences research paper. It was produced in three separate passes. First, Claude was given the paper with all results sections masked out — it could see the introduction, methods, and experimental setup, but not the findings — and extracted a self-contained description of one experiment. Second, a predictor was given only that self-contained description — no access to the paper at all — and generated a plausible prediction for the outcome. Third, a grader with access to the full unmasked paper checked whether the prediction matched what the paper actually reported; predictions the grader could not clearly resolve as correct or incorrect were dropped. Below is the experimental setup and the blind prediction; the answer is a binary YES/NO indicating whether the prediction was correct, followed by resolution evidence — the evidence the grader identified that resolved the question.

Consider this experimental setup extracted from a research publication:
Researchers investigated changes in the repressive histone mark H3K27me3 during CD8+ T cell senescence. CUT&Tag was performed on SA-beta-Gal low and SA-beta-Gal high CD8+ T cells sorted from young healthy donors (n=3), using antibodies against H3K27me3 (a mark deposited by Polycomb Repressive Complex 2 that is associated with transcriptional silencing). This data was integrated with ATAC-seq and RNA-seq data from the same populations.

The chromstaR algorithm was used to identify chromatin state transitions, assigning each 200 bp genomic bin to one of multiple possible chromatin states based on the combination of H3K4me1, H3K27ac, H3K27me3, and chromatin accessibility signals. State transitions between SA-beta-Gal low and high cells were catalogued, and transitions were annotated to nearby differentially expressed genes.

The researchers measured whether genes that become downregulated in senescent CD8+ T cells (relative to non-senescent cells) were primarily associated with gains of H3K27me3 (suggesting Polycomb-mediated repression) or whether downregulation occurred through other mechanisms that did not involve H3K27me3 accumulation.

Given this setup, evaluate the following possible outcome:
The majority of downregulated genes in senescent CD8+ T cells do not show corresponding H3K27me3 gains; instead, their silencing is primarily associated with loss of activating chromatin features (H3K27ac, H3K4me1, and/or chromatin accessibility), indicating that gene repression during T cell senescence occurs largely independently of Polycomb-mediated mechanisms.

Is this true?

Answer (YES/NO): YES